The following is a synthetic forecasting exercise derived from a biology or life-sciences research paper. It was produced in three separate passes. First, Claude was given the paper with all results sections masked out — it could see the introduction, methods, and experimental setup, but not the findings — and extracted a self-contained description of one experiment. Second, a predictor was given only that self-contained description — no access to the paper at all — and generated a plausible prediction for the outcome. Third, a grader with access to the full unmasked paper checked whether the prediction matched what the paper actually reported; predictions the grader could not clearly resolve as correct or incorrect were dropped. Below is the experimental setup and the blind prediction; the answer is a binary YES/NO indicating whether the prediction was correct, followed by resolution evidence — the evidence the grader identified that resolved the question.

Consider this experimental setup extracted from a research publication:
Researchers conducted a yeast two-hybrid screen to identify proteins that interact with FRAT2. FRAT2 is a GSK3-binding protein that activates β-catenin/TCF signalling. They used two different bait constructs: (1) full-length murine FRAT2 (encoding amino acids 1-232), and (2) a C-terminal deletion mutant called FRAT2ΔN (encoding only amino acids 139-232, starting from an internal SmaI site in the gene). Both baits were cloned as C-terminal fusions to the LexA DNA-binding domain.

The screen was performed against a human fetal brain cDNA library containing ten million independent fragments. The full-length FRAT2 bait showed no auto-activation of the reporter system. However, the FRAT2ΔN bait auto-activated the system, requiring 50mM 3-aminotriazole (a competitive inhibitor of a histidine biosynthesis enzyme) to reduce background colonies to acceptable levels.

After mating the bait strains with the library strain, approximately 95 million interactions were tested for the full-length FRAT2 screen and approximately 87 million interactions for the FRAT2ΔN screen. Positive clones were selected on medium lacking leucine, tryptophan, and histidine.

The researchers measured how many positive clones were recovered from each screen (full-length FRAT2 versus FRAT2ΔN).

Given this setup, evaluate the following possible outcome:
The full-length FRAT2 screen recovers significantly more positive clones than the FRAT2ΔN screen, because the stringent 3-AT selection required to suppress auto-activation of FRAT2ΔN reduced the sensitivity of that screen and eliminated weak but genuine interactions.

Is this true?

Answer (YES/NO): NO